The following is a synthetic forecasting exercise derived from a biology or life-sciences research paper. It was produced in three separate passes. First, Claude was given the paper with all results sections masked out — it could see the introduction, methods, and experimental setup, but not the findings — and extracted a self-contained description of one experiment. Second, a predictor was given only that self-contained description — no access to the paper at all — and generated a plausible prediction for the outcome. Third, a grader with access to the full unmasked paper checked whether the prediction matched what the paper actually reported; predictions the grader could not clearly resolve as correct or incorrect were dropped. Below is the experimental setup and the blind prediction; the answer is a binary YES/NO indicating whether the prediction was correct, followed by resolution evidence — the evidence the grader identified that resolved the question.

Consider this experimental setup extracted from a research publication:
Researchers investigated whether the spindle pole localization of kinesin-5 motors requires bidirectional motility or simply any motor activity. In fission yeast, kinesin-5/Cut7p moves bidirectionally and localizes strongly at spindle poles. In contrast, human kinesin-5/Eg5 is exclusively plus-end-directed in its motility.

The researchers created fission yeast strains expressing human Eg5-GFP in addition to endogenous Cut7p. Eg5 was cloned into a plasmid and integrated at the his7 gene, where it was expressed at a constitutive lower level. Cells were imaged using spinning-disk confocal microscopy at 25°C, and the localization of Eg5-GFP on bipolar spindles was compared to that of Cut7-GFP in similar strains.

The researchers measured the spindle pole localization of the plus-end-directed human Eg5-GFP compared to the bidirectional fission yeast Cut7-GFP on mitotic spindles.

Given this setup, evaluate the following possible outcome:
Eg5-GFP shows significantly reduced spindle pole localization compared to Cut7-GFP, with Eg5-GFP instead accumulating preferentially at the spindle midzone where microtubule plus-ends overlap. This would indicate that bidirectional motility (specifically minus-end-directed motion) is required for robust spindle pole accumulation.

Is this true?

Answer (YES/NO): NO